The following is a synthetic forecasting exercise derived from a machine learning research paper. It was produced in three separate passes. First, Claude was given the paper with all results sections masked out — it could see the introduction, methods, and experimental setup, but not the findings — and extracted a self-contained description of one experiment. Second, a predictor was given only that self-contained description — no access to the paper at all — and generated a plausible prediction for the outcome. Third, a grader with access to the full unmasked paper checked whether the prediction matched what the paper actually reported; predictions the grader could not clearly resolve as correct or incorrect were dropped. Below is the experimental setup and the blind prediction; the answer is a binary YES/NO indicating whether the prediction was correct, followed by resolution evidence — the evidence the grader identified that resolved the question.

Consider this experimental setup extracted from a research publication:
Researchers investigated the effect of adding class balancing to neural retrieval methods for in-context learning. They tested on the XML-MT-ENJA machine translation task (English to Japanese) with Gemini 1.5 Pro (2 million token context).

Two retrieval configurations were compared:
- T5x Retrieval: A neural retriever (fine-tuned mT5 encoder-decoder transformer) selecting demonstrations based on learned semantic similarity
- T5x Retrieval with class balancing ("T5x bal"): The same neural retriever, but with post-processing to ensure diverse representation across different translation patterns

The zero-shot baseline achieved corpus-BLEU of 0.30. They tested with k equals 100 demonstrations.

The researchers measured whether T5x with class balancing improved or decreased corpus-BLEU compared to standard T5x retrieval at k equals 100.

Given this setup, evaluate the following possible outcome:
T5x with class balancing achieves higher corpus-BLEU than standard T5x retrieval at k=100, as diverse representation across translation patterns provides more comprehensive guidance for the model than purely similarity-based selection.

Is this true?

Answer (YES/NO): NO